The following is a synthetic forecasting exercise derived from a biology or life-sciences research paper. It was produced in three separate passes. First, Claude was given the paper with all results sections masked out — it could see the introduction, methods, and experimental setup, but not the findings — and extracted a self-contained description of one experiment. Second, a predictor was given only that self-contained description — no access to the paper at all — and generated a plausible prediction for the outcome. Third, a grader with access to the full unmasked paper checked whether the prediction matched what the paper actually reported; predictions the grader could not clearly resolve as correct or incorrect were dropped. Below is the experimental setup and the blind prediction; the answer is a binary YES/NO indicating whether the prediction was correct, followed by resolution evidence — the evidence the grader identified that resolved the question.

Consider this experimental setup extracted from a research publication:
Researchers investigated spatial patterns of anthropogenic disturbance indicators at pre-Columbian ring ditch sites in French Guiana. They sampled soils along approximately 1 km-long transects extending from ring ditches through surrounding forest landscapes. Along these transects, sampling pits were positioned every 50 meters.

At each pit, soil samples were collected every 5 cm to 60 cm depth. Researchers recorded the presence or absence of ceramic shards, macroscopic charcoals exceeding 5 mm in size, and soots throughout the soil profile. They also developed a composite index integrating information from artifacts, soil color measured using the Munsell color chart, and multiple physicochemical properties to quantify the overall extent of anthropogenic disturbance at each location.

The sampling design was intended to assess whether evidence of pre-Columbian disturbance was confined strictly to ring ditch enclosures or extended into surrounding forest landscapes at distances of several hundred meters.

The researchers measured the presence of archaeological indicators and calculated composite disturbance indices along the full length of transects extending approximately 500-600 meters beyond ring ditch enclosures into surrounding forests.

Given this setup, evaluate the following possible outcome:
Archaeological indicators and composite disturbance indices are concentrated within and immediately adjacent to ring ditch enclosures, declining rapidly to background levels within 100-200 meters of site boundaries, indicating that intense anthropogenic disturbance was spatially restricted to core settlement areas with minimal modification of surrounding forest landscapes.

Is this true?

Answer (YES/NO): NO